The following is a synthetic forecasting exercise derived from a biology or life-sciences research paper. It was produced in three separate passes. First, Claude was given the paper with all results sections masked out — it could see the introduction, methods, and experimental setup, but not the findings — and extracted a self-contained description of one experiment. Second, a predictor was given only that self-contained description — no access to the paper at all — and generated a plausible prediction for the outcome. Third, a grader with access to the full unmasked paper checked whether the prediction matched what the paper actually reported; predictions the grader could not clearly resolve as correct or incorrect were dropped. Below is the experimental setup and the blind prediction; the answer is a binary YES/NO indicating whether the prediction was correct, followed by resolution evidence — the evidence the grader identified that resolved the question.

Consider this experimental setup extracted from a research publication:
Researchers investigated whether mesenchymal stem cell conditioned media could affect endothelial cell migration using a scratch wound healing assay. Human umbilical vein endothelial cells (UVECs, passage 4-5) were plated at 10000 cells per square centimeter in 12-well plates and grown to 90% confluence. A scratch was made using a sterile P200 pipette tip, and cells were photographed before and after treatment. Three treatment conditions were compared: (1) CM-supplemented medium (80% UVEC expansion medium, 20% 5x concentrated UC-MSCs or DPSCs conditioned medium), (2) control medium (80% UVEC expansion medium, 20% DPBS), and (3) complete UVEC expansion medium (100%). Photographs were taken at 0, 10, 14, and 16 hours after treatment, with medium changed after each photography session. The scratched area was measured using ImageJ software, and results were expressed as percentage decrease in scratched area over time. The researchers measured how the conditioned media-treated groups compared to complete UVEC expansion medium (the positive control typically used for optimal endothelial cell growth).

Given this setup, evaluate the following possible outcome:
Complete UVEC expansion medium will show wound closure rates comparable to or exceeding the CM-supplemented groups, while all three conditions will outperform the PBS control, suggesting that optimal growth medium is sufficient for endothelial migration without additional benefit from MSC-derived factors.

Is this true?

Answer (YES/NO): NO